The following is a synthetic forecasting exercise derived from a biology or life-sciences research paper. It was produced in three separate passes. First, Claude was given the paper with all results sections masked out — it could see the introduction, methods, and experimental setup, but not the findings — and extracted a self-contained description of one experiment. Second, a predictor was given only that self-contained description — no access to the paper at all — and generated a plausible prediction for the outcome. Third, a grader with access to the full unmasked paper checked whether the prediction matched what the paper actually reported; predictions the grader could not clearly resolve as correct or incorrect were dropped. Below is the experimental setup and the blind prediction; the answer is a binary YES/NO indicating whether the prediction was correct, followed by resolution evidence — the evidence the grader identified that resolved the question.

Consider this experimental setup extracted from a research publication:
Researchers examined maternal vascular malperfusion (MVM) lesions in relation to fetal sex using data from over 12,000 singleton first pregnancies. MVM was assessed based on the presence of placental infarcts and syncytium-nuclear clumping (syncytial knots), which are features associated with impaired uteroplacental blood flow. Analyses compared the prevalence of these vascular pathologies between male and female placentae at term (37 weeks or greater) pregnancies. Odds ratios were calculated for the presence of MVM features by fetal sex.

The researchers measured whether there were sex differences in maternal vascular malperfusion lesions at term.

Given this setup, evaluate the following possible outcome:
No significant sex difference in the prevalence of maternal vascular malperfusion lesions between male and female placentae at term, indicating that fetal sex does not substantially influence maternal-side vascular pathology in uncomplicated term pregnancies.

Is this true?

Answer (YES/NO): NO